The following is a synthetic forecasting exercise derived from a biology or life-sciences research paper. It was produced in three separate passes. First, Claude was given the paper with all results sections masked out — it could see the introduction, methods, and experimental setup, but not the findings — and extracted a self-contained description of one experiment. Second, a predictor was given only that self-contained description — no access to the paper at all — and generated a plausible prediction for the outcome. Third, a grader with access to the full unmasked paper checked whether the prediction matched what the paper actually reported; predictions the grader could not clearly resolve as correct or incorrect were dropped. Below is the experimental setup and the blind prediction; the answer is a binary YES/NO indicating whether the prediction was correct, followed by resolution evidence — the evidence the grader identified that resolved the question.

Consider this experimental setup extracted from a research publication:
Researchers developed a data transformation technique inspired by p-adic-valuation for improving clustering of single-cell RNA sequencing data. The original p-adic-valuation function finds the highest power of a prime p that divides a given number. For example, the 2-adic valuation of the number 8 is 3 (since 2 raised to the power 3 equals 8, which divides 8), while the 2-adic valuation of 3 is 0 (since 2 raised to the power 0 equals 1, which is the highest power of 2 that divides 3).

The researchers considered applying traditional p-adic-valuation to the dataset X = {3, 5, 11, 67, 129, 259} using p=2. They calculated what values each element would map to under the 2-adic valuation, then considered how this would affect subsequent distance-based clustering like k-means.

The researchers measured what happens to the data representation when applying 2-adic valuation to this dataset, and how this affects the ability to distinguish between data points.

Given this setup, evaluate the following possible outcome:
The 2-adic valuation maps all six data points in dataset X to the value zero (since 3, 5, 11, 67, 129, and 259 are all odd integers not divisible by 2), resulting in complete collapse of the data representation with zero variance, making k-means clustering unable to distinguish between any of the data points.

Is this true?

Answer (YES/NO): YES